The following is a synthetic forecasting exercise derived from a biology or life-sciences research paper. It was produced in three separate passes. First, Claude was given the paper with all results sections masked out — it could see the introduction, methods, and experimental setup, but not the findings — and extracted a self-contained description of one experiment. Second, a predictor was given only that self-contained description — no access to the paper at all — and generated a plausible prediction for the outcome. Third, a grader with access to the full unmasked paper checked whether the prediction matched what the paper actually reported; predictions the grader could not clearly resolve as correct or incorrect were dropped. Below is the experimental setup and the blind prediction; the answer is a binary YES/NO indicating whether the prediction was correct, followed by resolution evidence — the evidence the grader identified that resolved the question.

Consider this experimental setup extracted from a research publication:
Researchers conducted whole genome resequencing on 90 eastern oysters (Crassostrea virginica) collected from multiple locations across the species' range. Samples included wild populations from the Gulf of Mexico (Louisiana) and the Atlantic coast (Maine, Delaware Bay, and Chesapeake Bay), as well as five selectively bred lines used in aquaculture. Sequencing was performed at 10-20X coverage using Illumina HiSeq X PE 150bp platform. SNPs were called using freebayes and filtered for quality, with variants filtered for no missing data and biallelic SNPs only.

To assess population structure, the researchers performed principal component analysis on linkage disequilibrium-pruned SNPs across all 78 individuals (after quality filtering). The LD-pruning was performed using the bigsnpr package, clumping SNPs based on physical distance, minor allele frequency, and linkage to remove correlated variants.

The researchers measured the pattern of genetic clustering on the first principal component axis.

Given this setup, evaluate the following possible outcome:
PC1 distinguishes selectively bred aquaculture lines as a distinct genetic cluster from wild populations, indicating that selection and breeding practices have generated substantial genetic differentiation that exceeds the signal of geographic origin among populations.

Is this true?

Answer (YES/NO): NO